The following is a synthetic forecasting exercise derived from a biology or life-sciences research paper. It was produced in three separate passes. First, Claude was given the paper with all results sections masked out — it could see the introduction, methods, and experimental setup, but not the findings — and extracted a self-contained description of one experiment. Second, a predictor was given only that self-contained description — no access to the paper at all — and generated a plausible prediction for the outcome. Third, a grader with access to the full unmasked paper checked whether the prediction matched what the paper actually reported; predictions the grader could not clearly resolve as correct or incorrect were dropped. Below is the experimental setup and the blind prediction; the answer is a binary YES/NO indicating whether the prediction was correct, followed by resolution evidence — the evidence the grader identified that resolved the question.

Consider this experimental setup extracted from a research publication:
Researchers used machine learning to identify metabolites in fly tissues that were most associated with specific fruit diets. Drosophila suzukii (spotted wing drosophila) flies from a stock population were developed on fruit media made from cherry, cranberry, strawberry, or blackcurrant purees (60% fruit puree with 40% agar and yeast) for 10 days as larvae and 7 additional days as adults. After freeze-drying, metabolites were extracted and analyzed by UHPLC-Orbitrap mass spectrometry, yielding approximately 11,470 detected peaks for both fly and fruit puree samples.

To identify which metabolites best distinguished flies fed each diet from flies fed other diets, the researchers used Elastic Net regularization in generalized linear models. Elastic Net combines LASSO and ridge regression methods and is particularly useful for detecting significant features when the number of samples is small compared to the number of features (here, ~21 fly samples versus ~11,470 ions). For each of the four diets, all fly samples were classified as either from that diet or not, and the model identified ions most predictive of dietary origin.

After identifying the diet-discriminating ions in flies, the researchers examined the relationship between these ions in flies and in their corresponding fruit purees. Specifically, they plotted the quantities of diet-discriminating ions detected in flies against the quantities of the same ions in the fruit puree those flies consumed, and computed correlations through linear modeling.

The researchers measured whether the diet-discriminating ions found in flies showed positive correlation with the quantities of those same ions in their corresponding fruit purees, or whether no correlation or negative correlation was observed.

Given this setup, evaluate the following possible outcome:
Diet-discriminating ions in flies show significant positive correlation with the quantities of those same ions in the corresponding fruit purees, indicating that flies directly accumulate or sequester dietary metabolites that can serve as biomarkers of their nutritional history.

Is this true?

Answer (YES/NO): NO